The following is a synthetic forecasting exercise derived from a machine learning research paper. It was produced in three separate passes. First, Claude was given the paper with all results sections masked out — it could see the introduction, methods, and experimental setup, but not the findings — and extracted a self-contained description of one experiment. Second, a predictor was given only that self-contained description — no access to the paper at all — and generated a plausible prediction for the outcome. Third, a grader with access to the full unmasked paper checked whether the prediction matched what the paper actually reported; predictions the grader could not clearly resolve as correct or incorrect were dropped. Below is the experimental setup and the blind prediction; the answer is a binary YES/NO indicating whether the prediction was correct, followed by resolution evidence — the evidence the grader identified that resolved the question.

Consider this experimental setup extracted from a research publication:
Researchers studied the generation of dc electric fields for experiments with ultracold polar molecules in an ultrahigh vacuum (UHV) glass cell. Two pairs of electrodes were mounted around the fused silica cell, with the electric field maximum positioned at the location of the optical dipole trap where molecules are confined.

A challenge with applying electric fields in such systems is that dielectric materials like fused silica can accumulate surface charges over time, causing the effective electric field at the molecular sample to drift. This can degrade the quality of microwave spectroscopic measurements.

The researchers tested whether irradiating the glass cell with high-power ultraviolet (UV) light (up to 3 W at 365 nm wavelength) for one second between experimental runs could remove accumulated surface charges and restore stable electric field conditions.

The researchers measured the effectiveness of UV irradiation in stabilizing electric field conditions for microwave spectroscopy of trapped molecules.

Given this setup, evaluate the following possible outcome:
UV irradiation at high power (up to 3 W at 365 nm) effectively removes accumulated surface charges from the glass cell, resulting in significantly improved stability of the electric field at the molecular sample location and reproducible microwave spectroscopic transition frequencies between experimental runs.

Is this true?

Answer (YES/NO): YES